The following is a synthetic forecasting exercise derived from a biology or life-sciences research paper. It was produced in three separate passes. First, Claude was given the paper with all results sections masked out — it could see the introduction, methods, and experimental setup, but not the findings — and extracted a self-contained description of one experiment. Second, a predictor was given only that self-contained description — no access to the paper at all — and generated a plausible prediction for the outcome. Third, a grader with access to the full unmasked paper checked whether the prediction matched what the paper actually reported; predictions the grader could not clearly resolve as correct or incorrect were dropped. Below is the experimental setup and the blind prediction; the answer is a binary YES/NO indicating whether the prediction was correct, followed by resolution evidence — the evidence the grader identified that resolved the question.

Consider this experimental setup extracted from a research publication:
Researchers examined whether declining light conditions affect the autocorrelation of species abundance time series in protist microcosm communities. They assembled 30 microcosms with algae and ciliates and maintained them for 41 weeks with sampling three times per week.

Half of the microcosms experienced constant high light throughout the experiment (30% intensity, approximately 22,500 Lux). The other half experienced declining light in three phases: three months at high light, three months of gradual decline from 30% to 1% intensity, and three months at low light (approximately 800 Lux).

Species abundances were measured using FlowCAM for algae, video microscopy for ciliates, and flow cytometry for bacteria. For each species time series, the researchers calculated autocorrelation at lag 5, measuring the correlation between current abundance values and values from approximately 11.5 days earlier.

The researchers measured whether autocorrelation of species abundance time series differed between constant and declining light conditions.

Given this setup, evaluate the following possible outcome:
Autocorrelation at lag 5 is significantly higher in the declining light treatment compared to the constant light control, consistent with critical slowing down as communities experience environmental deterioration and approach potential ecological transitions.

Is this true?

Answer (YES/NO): NO